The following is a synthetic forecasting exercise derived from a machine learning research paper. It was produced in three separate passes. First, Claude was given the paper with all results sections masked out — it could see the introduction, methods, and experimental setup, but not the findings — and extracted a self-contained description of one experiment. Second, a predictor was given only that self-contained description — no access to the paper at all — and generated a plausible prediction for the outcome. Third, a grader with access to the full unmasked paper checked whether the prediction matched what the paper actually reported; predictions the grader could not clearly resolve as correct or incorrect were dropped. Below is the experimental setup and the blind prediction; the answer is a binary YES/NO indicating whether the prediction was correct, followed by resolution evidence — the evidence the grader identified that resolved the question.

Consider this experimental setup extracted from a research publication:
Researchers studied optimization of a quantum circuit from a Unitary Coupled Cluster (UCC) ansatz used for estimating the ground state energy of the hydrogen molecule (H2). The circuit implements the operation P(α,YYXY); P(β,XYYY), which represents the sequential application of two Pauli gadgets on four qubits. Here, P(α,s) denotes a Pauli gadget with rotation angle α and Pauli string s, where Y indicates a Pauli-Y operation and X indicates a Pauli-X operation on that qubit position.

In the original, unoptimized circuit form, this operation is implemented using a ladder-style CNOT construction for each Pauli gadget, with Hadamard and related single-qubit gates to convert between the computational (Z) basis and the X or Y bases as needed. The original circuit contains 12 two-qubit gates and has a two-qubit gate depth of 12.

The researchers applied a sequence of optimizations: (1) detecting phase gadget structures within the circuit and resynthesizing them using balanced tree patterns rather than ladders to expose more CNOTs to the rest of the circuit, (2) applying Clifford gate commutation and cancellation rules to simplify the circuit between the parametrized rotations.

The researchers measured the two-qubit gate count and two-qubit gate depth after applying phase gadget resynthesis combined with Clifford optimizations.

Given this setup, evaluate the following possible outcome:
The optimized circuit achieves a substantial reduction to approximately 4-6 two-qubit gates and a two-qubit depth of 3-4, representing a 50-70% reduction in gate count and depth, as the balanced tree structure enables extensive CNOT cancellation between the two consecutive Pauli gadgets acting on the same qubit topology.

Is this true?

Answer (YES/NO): NO